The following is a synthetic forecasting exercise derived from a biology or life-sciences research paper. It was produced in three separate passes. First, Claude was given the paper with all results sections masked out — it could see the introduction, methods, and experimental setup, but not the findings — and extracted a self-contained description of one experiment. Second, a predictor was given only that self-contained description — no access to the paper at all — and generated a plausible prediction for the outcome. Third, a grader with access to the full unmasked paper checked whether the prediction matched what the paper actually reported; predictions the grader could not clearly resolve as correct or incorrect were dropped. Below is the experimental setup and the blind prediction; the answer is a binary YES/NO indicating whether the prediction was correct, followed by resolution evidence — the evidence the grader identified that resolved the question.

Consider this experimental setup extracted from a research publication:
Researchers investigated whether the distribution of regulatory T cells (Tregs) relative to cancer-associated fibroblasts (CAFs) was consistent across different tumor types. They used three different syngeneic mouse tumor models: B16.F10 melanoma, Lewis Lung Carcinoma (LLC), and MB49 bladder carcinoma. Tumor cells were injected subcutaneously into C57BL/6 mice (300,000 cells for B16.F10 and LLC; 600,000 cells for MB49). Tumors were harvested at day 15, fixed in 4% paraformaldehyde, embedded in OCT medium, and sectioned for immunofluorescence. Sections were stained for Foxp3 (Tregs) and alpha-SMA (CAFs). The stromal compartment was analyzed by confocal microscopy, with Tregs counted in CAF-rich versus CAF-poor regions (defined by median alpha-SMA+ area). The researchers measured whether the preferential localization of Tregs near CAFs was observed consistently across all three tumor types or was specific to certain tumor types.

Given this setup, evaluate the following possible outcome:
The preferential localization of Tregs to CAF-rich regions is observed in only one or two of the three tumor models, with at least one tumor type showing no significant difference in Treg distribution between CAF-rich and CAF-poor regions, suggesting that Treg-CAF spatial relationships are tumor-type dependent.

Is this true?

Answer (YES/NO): NO